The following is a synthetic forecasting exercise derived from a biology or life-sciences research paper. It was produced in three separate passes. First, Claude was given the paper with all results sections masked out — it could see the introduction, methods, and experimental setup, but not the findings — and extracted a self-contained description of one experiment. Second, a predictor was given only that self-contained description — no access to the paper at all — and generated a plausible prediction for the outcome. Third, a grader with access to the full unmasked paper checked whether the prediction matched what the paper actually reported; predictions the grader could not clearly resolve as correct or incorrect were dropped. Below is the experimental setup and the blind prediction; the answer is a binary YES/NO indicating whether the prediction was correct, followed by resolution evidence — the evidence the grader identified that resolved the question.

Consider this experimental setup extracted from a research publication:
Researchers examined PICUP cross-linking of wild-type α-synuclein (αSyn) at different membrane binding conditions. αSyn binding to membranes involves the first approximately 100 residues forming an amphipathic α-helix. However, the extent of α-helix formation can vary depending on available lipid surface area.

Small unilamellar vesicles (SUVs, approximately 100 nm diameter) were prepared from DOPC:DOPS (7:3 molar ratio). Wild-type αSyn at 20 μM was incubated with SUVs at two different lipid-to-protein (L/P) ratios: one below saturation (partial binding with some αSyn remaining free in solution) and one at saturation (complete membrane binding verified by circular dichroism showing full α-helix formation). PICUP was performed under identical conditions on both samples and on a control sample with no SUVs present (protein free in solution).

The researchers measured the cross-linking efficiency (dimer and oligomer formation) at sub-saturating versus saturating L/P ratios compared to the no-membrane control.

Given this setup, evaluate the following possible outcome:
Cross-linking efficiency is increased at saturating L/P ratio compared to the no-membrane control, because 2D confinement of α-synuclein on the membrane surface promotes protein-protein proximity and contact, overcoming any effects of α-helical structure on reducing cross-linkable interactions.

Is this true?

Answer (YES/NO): NO